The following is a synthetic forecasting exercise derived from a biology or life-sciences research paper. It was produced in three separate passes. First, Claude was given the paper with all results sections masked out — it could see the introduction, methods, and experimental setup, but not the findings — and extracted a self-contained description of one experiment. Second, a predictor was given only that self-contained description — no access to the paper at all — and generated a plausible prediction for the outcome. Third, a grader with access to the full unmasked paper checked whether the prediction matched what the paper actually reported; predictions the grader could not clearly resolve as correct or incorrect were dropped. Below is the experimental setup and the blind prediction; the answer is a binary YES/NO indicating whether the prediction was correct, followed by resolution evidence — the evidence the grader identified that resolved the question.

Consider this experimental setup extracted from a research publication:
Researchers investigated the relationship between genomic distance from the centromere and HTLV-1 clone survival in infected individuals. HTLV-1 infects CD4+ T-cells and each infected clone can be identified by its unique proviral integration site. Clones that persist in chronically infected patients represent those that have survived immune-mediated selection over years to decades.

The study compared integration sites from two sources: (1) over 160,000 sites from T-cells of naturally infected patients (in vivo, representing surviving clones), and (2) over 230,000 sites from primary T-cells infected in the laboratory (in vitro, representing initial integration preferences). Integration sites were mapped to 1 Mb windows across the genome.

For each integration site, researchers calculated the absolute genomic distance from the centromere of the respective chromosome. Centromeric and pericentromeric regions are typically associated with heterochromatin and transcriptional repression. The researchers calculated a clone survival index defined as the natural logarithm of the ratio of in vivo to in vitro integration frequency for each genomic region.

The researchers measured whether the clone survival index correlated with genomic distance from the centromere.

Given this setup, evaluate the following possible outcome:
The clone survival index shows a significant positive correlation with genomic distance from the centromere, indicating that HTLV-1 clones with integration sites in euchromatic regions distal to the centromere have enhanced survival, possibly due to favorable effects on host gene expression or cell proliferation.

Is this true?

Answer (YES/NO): NO